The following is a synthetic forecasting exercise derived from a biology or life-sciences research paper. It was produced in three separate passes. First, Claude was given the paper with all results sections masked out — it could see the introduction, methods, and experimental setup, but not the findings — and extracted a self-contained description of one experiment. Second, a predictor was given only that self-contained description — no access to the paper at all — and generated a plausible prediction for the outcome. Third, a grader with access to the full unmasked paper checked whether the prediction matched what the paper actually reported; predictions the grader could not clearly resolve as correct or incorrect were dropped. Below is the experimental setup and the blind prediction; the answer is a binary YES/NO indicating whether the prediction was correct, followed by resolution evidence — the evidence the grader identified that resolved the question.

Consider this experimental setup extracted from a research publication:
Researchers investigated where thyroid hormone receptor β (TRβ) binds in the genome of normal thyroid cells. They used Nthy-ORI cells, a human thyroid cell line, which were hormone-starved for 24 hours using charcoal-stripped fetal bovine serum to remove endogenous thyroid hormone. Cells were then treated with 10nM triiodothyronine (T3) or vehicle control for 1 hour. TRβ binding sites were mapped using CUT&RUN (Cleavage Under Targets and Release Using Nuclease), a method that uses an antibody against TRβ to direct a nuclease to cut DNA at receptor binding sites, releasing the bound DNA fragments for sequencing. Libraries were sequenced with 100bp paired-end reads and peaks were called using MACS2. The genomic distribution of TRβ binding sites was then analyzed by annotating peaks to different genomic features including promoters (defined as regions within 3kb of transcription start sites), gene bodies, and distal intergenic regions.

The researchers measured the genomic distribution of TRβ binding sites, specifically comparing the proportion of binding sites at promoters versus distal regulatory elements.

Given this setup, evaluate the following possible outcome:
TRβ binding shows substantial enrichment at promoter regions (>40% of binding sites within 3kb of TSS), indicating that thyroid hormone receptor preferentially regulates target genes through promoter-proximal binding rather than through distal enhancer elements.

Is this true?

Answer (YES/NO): NO